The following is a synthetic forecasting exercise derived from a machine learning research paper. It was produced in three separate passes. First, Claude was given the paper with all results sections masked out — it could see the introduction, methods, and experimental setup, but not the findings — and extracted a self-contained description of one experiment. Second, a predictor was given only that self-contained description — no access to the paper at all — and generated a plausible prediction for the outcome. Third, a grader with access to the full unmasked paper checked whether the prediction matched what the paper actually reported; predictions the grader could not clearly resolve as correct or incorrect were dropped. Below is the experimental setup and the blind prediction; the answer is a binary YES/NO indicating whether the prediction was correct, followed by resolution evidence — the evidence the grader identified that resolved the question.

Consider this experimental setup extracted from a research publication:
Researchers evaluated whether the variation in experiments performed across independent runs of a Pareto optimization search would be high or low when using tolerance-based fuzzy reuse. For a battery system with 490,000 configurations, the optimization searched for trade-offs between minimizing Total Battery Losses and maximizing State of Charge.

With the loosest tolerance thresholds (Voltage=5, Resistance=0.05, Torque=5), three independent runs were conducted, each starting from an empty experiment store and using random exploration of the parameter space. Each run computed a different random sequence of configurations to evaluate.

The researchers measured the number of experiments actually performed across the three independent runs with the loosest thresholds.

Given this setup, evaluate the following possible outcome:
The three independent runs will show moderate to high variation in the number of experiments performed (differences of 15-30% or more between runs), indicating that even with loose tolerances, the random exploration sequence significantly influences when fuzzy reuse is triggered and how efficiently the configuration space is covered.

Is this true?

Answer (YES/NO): YES